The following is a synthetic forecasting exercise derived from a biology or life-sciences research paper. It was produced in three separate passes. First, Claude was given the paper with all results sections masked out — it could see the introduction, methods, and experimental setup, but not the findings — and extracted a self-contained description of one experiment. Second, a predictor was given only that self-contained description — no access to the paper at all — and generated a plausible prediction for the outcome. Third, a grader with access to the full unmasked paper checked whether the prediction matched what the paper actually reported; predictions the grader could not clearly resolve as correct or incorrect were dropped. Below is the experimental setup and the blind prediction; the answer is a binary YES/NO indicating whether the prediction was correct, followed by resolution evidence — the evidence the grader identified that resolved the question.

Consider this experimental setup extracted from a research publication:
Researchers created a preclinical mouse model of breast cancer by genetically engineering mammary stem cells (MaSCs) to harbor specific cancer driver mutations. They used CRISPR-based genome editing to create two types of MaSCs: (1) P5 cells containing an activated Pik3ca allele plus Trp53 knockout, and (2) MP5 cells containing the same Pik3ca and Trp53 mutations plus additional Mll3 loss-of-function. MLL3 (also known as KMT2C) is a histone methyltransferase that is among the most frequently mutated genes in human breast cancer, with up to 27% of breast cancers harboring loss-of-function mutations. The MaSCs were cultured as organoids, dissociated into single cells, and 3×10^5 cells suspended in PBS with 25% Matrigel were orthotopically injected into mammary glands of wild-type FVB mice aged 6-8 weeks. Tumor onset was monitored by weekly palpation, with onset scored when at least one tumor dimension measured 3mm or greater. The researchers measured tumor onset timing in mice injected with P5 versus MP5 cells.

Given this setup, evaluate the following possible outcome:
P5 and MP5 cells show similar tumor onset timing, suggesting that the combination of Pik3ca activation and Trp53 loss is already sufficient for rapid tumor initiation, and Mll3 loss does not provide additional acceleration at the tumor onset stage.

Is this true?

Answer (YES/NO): NO